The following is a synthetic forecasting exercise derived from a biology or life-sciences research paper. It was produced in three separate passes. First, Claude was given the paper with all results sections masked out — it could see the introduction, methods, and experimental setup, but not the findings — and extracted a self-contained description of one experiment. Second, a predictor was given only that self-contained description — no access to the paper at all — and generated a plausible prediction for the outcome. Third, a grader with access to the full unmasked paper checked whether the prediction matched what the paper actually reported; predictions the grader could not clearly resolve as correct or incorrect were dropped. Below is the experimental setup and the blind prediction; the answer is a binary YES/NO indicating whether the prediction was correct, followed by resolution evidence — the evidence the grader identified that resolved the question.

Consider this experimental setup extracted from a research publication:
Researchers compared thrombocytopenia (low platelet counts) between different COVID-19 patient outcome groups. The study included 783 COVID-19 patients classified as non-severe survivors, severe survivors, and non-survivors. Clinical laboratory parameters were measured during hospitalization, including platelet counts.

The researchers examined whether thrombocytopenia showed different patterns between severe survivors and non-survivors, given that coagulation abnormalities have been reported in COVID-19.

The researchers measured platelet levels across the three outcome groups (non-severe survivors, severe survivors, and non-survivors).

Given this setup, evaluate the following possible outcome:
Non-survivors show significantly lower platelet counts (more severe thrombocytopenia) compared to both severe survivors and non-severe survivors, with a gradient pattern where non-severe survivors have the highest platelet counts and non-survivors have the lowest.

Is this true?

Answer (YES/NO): NO